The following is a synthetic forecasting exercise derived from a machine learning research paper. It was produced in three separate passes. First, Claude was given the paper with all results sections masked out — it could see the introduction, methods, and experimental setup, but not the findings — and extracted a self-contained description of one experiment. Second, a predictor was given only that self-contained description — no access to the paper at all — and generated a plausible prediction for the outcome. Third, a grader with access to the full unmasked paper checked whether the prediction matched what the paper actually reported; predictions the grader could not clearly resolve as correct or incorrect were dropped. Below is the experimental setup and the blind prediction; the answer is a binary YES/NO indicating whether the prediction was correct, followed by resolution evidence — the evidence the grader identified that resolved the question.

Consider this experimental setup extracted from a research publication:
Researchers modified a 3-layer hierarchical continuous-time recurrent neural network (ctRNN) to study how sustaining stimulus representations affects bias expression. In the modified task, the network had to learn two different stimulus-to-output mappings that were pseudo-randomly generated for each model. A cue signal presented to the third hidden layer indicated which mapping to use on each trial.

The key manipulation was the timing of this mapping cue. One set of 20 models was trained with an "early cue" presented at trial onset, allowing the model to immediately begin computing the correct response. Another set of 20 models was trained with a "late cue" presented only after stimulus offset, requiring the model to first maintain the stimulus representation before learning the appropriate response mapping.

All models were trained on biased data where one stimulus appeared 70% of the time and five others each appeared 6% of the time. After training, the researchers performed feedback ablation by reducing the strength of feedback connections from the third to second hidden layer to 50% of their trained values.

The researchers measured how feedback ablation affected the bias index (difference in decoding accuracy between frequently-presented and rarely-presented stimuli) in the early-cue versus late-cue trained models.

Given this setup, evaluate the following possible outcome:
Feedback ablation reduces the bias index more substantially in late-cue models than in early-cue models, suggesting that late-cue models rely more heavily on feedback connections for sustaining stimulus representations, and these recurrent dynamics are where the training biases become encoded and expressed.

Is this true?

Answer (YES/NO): NO